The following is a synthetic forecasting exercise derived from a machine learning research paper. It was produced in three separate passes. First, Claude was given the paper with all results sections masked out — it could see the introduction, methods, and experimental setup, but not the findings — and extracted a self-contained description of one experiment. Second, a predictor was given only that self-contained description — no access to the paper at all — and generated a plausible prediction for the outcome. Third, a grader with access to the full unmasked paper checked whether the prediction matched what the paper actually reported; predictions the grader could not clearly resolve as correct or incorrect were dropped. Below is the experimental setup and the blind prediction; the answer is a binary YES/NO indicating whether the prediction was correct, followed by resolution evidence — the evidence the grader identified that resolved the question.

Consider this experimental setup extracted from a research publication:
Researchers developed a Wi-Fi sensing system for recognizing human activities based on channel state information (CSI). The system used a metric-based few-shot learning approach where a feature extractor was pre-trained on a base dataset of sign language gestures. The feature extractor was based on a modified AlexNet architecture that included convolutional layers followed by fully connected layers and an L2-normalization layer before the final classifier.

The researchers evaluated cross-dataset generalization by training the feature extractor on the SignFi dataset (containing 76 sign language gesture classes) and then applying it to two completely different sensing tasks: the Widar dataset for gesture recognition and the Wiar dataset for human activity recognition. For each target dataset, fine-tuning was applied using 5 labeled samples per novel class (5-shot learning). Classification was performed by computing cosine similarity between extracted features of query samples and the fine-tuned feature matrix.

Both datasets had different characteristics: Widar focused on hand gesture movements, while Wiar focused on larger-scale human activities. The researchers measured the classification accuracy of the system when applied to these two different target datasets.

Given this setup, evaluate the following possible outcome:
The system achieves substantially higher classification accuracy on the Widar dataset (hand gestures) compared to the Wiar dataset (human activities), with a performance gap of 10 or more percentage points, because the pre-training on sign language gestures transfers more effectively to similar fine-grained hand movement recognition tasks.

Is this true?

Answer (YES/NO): YES